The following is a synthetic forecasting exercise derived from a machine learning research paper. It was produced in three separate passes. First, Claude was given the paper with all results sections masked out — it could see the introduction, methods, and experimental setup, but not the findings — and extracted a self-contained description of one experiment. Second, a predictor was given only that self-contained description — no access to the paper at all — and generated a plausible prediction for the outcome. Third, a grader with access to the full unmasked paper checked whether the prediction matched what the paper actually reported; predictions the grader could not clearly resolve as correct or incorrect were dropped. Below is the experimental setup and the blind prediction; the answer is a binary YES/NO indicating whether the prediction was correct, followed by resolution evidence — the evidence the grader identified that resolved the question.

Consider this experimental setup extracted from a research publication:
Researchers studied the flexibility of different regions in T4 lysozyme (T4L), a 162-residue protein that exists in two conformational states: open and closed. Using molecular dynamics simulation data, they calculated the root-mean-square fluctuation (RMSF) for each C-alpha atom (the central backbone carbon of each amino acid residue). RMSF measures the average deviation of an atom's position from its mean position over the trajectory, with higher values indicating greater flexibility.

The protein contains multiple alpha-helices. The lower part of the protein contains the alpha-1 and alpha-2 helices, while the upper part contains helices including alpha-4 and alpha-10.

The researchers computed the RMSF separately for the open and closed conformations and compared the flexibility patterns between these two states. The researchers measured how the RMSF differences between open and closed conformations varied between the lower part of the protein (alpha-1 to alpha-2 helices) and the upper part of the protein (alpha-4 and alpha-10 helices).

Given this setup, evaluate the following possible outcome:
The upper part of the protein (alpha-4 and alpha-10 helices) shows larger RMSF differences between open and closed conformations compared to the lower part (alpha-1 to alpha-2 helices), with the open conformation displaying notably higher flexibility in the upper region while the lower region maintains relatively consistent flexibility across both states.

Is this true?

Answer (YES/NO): NO